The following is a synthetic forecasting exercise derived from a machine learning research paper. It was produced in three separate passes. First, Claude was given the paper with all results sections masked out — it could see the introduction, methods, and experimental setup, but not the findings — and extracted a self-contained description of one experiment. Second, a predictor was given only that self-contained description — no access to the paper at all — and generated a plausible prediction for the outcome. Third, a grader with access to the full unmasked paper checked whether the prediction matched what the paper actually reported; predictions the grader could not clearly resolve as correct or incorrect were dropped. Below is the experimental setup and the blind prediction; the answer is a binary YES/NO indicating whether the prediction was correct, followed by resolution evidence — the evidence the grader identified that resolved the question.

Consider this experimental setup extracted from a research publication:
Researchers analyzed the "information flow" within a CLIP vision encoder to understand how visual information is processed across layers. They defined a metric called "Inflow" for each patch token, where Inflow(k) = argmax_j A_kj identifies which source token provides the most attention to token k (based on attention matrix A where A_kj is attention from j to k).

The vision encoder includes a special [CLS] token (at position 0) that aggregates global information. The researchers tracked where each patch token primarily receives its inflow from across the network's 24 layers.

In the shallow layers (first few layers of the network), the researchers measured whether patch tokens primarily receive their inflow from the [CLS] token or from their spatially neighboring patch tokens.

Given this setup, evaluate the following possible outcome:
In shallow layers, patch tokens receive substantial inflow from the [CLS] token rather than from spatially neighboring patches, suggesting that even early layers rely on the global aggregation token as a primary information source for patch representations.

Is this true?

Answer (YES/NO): YES